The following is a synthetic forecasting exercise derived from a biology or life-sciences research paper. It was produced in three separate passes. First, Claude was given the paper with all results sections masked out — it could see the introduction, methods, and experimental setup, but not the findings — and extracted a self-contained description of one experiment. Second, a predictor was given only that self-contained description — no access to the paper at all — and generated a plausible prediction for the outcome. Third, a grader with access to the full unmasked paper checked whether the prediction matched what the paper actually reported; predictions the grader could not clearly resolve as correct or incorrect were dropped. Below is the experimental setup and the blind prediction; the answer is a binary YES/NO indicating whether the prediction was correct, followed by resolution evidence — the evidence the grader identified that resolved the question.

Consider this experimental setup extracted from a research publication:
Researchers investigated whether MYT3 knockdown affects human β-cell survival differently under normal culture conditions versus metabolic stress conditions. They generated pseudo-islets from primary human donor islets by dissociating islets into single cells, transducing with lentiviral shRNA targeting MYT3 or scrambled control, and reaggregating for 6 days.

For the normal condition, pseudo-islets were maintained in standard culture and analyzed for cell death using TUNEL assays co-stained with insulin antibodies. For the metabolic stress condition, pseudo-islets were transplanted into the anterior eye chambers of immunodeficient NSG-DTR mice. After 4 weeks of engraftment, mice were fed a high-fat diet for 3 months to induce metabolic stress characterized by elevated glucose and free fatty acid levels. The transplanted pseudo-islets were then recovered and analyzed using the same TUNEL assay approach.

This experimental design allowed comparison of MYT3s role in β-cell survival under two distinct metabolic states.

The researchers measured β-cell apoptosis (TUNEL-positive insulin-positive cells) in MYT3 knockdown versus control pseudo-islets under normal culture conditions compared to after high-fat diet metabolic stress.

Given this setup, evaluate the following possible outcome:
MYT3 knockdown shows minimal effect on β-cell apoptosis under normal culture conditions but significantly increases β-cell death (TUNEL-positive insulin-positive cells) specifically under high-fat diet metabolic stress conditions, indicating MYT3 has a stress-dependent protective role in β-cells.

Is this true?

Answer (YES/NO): YES